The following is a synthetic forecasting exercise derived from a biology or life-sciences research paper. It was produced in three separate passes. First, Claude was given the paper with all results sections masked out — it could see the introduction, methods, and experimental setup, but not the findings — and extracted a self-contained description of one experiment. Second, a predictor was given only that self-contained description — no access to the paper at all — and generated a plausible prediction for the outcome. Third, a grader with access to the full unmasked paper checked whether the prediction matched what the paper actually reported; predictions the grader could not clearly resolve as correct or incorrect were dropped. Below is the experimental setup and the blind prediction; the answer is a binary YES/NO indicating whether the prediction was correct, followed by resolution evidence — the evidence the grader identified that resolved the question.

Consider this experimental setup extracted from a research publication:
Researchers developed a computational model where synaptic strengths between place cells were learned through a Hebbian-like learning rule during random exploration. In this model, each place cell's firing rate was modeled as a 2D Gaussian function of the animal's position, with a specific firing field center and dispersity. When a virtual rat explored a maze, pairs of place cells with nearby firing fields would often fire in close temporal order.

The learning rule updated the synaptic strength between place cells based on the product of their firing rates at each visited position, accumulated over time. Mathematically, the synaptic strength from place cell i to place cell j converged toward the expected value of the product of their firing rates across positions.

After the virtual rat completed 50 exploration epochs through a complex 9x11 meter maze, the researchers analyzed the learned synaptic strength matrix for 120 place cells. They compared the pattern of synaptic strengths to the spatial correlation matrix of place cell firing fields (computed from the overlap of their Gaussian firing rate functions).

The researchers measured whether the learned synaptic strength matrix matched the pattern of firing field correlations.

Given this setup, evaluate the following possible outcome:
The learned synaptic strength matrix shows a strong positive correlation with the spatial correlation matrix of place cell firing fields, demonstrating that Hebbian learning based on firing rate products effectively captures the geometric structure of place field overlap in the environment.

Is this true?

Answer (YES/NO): YES